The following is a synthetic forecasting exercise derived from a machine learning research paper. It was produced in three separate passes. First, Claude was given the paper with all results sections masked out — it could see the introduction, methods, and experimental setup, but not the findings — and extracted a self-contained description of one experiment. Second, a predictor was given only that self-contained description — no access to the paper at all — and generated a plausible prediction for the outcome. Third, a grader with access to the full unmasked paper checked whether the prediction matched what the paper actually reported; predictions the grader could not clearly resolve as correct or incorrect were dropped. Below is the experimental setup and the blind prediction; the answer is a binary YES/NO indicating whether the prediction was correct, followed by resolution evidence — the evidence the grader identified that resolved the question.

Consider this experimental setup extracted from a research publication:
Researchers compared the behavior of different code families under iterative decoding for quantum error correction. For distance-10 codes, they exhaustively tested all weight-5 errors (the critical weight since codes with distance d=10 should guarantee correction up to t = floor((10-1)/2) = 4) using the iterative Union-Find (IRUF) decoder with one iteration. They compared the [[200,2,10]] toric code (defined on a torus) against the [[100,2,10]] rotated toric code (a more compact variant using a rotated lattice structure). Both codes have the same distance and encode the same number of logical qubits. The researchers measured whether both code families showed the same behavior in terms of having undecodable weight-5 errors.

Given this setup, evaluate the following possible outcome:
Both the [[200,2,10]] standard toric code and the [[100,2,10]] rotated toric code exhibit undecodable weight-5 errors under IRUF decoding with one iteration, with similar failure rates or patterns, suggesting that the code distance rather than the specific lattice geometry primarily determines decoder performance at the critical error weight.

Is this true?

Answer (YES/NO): NO